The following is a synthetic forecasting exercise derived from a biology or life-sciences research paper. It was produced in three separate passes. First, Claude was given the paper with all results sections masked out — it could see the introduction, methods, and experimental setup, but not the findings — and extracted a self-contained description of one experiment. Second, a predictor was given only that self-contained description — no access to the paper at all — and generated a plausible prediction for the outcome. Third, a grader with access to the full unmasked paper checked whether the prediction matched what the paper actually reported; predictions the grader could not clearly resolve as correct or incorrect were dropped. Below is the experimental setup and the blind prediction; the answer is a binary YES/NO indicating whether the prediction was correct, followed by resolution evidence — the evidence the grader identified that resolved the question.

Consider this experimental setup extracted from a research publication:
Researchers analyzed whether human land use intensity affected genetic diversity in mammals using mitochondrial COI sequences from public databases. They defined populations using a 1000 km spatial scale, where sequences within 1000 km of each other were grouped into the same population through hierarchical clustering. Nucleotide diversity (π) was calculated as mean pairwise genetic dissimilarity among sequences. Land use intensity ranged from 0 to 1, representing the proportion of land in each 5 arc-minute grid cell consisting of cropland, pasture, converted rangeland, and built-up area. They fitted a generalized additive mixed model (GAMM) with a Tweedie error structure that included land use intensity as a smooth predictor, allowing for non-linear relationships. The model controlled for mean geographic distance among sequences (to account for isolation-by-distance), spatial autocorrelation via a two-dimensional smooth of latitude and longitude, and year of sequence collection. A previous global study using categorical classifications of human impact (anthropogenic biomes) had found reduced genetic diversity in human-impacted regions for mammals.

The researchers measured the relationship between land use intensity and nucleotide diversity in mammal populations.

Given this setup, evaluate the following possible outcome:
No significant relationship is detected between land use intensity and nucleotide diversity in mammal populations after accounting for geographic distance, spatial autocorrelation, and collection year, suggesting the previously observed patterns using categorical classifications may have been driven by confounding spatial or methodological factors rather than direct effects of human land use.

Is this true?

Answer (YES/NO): YES